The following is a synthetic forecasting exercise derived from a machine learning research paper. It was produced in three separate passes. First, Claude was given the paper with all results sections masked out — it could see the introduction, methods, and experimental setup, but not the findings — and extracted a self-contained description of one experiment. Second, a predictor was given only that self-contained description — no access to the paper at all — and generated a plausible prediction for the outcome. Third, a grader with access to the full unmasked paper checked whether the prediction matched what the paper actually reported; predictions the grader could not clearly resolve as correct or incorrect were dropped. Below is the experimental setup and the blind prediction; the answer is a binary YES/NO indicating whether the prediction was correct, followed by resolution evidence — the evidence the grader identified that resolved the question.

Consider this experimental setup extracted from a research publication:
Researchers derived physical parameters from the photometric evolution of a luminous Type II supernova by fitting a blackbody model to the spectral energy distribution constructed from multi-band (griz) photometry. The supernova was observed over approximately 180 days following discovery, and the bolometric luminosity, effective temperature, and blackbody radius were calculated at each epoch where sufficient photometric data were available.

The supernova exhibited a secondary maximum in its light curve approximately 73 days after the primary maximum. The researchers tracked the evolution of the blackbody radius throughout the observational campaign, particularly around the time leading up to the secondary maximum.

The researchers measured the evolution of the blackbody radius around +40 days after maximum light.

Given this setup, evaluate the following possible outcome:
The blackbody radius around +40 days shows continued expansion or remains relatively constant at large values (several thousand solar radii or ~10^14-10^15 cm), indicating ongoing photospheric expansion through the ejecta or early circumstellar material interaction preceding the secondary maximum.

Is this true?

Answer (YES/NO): YES